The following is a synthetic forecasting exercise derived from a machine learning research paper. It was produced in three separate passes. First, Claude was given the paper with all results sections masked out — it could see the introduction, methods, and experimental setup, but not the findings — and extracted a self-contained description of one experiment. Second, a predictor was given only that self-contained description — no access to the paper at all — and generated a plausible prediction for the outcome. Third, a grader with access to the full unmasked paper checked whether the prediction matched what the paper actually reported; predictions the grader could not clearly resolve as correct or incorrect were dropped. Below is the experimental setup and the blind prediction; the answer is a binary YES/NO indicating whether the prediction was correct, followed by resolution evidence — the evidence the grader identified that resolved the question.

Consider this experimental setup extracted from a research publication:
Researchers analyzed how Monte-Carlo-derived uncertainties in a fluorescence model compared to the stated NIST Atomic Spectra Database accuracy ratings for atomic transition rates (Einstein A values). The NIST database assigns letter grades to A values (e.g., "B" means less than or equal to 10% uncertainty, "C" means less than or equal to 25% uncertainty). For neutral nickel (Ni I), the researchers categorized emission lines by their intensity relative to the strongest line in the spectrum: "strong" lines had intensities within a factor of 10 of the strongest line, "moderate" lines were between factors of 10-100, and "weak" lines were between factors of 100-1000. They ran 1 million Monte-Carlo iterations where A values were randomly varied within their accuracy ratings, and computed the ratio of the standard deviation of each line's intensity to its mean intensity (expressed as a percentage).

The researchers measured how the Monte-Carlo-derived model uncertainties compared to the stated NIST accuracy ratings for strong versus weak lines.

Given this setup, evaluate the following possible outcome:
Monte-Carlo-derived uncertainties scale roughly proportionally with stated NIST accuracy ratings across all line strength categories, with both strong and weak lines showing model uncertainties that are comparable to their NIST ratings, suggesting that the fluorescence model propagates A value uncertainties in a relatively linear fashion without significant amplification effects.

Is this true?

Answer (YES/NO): NO